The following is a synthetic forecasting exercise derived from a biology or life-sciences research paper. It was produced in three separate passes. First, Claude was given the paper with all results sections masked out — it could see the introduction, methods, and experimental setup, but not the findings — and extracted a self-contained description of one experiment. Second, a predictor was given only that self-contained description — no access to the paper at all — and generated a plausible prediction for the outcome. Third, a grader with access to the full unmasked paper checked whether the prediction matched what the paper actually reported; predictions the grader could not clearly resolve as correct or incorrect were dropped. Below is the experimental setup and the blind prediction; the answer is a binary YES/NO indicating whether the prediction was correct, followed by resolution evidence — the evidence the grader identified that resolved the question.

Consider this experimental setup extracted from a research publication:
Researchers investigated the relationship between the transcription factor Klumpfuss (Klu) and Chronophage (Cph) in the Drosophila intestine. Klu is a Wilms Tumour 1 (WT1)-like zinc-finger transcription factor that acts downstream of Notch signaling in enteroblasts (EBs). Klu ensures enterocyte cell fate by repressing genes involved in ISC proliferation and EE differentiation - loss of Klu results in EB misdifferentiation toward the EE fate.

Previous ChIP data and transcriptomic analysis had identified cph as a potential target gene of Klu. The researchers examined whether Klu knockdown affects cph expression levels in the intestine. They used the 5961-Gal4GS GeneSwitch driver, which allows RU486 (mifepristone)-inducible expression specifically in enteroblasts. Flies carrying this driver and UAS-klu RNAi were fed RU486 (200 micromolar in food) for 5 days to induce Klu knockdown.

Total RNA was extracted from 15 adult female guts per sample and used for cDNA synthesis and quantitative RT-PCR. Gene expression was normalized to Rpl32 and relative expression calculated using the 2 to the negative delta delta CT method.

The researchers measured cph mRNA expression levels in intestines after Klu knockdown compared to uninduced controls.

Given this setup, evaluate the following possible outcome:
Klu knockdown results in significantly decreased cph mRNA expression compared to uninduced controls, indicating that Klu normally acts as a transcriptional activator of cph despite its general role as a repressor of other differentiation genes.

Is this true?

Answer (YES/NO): NO